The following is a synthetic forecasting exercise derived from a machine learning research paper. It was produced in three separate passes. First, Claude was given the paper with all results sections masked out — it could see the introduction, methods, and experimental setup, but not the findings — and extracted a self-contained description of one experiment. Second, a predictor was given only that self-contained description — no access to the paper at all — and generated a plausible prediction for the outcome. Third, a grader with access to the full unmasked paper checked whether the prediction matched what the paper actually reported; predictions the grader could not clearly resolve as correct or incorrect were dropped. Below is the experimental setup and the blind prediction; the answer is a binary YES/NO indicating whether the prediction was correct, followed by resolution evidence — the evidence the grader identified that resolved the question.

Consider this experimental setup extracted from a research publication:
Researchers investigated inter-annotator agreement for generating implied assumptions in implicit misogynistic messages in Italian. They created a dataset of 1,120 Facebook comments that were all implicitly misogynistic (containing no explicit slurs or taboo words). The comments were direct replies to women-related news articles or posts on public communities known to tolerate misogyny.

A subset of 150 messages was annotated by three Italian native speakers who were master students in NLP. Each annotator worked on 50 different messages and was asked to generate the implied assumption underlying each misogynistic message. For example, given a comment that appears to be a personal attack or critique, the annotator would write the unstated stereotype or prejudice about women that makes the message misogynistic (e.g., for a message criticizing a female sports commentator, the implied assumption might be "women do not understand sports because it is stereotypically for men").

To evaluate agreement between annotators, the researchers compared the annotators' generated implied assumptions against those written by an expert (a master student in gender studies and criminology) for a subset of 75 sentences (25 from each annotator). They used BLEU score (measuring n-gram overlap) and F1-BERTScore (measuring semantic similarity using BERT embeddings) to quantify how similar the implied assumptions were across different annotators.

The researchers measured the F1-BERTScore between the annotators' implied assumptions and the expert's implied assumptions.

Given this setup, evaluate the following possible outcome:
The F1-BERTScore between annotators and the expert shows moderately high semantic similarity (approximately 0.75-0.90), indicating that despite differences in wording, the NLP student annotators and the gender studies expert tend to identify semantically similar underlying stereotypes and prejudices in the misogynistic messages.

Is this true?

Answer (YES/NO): NO